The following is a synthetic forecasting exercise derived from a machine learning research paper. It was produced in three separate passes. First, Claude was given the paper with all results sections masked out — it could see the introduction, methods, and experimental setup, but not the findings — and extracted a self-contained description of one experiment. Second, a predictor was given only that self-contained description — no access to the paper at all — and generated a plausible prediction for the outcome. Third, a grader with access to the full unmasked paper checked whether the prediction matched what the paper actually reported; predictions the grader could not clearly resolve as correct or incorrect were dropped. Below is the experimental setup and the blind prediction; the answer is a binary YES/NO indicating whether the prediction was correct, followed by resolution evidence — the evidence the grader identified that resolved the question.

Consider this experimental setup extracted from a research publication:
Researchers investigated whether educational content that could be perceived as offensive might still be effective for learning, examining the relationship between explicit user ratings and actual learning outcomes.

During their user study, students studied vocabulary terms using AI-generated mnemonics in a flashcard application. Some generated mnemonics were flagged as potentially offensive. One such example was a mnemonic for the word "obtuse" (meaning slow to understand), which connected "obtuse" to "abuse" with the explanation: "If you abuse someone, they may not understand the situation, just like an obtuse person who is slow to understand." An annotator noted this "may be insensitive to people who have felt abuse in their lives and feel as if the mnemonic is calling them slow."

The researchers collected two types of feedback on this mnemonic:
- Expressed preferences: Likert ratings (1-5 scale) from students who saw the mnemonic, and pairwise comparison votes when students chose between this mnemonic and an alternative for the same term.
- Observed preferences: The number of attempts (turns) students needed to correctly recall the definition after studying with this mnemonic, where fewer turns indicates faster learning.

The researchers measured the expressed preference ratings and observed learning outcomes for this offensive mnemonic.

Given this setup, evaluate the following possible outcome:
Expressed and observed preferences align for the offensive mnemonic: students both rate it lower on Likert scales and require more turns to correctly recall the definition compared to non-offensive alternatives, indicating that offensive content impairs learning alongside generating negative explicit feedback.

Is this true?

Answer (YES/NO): NO